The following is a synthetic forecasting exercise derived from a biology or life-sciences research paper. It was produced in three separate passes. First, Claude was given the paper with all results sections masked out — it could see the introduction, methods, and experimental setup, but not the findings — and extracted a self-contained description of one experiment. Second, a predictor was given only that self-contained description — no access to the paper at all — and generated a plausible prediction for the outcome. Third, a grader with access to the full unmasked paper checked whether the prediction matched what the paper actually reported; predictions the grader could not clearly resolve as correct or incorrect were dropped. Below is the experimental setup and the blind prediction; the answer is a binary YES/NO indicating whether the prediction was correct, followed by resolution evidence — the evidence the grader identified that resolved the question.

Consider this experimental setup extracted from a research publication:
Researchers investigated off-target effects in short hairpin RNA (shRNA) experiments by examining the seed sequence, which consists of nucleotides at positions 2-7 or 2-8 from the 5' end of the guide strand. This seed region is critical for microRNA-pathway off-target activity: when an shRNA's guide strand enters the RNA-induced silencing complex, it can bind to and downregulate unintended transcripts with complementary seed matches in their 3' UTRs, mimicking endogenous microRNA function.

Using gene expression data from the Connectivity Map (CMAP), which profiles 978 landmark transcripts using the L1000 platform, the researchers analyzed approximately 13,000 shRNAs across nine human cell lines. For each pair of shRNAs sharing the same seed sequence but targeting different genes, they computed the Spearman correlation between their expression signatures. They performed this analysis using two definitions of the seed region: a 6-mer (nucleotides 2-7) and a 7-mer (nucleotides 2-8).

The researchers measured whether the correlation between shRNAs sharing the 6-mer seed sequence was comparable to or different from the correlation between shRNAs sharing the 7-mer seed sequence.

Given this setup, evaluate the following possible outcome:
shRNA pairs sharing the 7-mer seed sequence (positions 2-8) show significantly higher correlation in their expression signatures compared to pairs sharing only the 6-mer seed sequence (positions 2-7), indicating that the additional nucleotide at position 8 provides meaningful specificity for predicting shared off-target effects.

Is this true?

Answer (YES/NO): NO